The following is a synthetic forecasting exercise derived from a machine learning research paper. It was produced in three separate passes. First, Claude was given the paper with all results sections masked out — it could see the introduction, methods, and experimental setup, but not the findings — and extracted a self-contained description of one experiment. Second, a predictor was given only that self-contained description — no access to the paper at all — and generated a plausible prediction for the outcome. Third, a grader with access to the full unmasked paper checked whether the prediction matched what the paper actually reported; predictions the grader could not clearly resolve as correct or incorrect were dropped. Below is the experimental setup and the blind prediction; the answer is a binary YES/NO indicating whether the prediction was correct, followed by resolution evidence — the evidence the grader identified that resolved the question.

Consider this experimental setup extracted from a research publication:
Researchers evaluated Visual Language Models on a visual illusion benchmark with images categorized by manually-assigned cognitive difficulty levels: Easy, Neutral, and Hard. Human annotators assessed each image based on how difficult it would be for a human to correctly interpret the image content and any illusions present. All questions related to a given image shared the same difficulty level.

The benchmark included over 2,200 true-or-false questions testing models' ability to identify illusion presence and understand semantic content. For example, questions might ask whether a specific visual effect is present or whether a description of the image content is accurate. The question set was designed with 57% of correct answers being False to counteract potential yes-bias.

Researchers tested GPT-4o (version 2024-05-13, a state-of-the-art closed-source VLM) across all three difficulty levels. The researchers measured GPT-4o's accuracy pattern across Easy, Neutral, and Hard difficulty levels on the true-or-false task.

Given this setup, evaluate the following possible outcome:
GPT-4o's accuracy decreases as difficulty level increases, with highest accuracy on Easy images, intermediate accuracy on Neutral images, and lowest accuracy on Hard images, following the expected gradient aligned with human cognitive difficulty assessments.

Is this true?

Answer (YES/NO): YES